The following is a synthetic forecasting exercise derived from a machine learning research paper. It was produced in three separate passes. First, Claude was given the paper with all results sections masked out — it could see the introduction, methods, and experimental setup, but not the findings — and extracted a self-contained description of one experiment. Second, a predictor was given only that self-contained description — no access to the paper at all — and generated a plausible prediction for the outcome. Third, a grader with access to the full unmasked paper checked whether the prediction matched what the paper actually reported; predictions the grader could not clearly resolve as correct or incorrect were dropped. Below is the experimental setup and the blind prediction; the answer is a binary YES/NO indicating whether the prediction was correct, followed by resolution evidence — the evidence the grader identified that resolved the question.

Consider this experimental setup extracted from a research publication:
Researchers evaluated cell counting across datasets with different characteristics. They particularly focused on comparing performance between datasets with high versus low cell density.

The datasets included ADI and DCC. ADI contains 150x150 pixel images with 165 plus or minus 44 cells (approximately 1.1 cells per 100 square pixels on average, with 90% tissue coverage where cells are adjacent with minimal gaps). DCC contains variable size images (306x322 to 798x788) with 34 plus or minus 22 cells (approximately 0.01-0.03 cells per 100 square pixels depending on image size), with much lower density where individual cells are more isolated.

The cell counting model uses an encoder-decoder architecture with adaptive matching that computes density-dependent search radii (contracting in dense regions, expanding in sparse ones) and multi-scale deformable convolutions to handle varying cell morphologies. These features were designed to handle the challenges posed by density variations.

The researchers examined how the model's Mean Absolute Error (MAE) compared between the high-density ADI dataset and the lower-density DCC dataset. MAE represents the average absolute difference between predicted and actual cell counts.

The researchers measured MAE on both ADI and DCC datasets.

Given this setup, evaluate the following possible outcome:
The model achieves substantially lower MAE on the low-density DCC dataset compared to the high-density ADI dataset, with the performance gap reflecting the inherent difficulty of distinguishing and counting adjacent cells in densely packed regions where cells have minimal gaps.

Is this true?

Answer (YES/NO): NO